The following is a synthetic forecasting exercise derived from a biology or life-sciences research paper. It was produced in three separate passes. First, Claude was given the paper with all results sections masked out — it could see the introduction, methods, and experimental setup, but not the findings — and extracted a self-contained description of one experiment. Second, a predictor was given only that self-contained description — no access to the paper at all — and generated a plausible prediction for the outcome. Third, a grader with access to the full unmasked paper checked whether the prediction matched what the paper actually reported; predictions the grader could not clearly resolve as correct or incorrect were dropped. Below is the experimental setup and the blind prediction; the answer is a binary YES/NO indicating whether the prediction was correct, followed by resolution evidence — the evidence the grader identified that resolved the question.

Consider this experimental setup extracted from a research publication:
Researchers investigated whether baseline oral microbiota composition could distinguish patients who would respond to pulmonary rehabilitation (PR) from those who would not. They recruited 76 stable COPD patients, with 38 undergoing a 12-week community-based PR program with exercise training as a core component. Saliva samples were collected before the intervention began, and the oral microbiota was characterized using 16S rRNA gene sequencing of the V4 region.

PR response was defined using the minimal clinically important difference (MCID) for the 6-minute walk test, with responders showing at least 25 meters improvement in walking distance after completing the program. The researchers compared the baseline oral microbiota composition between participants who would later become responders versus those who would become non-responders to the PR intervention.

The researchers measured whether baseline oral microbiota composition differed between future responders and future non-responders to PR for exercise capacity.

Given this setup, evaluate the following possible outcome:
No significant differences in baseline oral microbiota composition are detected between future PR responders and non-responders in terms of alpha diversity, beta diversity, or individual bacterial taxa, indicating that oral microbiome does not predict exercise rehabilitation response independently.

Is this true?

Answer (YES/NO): YES